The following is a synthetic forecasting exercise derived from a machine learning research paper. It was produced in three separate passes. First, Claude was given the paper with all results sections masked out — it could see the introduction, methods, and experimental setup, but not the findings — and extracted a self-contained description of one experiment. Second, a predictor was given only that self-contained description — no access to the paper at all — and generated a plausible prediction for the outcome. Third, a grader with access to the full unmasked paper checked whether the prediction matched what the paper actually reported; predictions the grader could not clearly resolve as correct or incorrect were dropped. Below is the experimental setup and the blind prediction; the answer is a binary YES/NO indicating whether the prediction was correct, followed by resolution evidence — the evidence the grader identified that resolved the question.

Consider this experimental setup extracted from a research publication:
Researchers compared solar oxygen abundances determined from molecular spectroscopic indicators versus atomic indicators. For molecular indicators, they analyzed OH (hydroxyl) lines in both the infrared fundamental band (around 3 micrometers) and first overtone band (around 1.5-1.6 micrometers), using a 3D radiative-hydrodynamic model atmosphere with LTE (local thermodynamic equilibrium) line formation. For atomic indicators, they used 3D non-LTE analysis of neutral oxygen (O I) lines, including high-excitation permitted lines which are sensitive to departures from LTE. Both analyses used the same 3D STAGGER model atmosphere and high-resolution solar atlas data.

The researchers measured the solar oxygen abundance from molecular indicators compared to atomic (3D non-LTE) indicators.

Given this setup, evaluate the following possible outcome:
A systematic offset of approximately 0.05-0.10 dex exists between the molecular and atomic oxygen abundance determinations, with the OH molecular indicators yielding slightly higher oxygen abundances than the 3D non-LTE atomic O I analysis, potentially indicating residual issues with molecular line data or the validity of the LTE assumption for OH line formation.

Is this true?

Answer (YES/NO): NO